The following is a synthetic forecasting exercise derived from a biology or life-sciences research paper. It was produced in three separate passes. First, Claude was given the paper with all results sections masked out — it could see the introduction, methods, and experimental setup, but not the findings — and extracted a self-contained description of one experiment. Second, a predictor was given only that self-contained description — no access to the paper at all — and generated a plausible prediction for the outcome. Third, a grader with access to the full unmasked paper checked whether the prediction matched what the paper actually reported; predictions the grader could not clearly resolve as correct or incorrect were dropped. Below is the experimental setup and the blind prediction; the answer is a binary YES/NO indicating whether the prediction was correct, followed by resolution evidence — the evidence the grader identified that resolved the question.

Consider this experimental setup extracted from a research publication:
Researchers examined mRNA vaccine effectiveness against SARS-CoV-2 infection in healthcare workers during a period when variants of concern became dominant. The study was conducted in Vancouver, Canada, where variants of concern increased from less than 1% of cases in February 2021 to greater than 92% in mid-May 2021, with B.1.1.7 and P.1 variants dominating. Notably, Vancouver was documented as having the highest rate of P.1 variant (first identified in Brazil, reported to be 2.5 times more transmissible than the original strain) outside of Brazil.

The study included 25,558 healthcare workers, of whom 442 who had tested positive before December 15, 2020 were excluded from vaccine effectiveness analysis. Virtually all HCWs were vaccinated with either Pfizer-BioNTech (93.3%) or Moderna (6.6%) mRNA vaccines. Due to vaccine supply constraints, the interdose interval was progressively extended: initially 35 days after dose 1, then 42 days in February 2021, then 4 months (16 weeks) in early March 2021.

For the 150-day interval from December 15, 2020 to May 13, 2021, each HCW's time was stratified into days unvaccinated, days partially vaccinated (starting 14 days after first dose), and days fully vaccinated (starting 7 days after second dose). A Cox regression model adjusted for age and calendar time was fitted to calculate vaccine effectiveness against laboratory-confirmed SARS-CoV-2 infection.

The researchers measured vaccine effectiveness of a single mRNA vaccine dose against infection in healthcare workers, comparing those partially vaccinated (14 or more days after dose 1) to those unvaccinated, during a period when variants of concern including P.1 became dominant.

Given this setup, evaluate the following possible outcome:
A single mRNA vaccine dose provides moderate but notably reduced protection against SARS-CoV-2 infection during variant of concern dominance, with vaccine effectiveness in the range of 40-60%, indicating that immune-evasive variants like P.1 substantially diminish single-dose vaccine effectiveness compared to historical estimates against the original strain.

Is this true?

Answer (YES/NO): NO